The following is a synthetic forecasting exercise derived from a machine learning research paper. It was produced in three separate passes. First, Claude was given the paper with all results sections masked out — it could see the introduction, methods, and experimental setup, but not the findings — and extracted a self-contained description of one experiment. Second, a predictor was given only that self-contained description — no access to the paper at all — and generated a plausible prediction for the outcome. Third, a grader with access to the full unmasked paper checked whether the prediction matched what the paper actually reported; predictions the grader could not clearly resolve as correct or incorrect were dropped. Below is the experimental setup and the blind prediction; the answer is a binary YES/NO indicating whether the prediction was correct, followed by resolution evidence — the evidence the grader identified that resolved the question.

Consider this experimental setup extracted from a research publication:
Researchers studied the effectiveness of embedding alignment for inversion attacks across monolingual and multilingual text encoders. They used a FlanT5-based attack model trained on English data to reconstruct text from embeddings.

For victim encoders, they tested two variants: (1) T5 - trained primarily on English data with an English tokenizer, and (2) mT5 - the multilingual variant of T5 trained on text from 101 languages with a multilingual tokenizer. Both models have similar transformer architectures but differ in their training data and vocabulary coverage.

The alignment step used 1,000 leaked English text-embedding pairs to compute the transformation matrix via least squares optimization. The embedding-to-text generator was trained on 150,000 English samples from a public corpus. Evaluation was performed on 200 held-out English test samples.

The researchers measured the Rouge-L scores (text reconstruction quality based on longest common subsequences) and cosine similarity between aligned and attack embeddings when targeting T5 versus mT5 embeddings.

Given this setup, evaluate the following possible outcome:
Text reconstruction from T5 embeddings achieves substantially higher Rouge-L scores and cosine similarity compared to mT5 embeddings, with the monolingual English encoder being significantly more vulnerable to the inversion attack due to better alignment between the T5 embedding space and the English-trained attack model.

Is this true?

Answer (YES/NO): NO